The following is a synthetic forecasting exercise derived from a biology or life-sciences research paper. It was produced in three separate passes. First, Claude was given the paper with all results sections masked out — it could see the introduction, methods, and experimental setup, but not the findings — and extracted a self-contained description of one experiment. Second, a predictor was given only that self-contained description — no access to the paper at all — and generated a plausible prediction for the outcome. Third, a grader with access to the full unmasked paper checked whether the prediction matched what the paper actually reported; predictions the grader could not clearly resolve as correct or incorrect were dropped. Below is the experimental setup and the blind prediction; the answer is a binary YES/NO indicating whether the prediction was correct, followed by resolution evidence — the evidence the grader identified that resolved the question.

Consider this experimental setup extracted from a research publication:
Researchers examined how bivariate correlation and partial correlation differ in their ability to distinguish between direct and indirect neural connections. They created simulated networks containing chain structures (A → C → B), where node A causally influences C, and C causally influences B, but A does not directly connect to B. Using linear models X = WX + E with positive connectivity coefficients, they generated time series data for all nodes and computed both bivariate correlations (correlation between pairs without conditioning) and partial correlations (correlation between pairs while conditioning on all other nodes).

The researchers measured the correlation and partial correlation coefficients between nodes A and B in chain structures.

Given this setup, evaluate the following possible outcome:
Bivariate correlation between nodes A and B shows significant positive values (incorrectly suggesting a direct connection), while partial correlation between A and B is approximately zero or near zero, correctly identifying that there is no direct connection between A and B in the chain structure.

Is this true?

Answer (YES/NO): YES